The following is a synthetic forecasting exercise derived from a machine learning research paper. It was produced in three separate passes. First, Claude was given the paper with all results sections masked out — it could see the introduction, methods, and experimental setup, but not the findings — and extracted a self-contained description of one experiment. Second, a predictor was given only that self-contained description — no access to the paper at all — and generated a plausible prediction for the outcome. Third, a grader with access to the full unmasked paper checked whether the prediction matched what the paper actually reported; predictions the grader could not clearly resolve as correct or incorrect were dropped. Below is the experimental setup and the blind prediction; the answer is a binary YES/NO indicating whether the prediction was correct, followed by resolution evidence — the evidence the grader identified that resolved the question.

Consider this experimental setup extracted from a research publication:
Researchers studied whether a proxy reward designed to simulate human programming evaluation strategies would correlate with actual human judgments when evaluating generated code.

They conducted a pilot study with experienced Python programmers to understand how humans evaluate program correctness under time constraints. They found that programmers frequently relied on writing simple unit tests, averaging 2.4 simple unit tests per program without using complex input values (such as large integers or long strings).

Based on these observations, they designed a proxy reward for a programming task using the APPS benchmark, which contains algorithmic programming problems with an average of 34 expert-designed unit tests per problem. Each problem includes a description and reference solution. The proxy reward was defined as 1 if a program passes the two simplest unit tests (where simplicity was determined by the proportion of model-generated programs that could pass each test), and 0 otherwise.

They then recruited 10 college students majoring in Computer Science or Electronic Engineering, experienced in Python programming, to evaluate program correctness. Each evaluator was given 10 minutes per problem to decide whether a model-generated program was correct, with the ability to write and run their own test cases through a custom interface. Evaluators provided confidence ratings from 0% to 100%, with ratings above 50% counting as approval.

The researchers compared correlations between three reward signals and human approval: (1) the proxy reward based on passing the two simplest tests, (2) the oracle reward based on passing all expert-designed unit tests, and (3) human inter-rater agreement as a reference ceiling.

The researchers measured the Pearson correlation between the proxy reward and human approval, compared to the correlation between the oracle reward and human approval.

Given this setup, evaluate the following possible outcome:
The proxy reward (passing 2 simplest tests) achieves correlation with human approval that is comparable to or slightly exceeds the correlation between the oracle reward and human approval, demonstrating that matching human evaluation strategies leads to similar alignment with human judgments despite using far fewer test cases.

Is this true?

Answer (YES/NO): YES